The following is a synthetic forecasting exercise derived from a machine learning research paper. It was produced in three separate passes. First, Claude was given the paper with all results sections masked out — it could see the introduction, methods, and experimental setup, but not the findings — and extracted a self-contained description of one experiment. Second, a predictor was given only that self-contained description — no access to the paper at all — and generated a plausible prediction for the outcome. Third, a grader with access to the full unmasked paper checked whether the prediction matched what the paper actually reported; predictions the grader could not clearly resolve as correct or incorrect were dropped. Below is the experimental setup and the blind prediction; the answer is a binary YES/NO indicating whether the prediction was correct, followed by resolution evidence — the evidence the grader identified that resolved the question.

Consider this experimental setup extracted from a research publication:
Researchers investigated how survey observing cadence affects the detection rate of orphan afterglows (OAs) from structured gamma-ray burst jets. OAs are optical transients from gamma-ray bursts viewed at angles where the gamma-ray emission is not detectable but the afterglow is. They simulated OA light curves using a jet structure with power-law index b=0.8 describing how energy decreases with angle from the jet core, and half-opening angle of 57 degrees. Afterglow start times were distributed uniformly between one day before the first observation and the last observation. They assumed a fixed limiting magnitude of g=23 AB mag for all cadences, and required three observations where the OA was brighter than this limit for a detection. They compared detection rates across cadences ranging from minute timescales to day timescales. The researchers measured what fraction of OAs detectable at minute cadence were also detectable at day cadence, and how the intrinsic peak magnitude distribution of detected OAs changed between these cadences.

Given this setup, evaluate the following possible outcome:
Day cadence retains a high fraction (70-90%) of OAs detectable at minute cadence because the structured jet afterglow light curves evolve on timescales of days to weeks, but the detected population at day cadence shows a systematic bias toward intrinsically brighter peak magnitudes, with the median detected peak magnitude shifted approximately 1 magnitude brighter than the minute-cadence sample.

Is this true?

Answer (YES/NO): NO